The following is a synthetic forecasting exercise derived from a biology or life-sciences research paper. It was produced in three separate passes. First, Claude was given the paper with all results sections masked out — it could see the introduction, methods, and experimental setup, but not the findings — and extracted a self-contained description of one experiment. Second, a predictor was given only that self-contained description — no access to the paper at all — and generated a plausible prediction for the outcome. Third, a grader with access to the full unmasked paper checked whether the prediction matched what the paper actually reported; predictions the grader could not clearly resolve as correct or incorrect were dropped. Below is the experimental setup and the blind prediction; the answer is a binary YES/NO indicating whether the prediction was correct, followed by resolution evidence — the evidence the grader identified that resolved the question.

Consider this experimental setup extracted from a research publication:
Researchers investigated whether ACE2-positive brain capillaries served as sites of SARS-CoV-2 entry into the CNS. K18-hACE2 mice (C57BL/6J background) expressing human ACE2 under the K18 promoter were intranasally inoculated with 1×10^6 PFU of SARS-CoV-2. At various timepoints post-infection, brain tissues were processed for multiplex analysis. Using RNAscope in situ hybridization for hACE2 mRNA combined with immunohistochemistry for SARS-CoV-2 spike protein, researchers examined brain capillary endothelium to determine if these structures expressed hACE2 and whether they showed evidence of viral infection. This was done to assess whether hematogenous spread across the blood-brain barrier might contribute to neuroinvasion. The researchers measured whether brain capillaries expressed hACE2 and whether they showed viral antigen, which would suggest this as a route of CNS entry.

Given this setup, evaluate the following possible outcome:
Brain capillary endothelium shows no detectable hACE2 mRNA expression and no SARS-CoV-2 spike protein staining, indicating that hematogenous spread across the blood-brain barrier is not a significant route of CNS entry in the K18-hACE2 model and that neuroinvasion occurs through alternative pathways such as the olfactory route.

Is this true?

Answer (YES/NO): YES